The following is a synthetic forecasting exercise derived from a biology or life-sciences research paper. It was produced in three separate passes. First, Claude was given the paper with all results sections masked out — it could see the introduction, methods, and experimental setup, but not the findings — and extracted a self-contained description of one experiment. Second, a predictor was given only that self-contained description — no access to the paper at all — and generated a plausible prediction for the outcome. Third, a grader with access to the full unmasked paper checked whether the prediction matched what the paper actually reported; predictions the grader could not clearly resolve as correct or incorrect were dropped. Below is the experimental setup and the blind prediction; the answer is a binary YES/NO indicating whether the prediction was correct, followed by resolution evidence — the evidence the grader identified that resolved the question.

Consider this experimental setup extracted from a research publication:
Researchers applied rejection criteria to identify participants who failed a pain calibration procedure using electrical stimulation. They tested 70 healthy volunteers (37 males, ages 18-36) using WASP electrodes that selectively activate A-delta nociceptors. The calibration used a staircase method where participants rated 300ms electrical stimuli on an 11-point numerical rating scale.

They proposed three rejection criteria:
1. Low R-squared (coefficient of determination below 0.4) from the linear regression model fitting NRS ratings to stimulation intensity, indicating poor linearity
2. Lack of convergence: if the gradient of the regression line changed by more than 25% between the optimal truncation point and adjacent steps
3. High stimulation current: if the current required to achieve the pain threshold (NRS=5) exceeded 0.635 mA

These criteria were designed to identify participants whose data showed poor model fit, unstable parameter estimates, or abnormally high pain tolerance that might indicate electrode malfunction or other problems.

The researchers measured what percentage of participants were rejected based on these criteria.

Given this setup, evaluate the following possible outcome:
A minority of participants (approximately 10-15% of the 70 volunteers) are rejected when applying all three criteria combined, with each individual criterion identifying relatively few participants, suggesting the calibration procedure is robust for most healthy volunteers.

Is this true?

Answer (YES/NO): NO